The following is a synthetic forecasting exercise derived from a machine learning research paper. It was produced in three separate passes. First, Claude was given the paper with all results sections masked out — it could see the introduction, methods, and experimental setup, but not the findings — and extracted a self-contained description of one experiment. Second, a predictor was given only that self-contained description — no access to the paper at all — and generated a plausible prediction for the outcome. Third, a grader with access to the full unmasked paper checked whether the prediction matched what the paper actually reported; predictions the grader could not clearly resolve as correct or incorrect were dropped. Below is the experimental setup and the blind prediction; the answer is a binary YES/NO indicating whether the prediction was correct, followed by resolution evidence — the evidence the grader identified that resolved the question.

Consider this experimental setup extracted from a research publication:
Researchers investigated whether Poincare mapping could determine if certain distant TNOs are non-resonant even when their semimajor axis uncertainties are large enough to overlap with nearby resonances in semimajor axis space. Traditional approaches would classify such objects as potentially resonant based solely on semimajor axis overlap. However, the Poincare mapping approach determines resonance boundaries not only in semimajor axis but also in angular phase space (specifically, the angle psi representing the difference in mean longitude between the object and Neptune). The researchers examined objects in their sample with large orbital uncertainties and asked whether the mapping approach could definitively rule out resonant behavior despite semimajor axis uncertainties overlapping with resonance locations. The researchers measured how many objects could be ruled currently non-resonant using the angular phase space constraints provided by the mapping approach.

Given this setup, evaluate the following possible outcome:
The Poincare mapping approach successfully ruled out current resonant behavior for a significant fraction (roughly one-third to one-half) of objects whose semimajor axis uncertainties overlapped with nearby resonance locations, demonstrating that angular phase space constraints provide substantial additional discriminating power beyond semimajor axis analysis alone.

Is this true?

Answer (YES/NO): NO